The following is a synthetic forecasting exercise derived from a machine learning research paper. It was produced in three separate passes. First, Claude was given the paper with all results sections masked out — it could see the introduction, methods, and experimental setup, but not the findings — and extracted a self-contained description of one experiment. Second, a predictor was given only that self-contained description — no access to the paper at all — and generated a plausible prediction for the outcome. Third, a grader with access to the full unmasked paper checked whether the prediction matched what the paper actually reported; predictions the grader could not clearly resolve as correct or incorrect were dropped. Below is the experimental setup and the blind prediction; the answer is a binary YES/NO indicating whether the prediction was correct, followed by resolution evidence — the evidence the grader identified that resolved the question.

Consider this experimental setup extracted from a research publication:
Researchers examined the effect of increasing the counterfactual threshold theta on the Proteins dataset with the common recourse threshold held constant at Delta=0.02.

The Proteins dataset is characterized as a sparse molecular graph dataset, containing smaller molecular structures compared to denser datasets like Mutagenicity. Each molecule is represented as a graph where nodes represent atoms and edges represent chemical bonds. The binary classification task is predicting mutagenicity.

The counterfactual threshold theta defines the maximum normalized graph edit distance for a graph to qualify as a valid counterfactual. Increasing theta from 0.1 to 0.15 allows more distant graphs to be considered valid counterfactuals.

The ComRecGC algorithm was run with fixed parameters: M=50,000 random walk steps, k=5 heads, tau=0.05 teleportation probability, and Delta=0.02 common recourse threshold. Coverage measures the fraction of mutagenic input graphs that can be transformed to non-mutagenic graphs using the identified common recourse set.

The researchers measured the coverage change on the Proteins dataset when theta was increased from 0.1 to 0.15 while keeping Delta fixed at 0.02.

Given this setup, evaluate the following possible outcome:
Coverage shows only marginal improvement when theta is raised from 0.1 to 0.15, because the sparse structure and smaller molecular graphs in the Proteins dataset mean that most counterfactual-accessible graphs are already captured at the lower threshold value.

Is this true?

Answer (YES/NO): NO